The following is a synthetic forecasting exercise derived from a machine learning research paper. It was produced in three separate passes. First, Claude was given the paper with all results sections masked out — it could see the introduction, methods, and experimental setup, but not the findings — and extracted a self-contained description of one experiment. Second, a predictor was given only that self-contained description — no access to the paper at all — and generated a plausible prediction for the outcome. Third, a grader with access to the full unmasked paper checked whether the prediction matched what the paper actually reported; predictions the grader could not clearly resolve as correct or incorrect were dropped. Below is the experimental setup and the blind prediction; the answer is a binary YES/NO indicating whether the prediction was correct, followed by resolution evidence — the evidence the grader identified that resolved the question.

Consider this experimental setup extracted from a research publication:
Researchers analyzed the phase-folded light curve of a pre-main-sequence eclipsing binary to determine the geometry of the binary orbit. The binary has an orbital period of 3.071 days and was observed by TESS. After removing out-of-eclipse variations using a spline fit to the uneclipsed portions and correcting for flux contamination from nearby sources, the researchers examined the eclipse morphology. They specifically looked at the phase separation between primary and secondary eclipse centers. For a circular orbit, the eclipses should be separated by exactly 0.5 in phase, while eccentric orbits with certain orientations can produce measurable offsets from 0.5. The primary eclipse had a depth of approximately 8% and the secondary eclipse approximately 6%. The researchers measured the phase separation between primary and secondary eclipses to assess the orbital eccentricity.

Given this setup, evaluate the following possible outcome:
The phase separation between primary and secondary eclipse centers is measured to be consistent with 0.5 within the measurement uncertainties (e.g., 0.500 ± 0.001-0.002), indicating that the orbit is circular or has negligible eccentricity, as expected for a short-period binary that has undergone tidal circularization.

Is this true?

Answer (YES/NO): YES